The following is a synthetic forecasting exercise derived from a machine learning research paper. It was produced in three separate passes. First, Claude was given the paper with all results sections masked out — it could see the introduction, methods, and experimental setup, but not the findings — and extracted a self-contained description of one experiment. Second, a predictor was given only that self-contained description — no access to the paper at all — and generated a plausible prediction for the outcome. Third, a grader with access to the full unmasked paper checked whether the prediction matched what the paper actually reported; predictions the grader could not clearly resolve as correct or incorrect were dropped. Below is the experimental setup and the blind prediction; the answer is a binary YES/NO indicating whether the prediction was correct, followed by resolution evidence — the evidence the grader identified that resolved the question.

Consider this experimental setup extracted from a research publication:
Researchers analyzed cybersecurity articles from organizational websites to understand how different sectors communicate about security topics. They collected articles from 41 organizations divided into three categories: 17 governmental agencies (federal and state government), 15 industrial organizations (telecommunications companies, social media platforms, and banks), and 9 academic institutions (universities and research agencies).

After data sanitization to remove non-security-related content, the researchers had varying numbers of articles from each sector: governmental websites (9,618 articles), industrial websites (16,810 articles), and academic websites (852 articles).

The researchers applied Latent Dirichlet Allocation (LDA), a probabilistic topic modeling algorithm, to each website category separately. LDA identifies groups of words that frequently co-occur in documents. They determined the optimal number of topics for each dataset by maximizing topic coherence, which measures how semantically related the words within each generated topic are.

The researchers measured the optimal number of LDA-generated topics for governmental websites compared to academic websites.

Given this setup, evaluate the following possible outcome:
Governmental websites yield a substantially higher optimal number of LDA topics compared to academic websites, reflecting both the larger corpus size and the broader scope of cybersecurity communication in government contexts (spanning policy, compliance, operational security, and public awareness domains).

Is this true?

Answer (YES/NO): NO